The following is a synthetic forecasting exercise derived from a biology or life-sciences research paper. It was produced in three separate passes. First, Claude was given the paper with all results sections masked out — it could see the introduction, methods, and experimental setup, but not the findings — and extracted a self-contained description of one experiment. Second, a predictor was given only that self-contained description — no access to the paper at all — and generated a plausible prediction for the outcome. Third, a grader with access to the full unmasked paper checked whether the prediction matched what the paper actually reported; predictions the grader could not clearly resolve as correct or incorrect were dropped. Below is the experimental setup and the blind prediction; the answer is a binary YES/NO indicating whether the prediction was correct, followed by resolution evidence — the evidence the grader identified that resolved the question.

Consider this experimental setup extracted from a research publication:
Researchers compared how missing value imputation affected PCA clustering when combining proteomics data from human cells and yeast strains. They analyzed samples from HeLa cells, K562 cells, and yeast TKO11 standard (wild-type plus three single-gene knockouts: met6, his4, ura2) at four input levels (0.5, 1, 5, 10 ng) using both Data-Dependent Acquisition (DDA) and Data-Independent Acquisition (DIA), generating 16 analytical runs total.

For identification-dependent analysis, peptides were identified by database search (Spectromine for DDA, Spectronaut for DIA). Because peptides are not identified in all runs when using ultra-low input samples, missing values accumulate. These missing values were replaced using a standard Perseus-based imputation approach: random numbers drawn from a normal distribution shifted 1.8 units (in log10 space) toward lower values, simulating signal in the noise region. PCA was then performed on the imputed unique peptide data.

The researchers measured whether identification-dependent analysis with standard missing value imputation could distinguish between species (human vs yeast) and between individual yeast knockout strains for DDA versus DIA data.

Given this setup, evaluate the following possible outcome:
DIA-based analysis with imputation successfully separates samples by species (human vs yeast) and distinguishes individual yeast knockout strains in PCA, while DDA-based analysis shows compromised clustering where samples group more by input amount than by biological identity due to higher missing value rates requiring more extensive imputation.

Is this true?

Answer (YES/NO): NO